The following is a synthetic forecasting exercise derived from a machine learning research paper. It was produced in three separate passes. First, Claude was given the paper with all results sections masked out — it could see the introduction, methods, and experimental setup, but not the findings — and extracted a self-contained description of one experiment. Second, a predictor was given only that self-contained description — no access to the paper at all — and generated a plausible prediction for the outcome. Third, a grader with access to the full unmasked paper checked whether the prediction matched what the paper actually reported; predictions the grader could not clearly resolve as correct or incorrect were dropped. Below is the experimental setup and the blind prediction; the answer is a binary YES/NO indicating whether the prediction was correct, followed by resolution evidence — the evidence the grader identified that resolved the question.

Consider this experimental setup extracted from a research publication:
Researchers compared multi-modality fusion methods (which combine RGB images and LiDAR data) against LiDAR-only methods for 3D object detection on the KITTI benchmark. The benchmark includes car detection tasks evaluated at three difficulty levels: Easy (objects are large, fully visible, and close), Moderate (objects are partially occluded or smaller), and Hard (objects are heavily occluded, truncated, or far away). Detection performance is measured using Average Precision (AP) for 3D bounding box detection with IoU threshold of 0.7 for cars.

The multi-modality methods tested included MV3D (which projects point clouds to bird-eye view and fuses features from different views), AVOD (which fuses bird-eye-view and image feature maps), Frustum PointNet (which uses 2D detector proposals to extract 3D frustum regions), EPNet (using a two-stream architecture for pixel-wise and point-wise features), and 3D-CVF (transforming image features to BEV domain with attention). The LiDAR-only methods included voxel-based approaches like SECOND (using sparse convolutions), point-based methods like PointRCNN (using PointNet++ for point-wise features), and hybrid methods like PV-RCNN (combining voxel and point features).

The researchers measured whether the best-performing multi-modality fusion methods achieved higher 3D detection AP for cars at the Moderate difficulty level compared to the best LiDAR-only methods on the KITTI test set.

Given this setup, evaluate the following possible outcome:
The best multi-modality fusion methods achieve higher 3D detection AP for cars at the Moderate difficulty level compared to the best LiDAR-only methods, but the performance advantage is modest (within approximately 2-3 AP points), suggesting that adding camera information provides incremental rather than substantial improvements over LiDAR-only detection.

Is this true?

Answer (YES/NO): NO